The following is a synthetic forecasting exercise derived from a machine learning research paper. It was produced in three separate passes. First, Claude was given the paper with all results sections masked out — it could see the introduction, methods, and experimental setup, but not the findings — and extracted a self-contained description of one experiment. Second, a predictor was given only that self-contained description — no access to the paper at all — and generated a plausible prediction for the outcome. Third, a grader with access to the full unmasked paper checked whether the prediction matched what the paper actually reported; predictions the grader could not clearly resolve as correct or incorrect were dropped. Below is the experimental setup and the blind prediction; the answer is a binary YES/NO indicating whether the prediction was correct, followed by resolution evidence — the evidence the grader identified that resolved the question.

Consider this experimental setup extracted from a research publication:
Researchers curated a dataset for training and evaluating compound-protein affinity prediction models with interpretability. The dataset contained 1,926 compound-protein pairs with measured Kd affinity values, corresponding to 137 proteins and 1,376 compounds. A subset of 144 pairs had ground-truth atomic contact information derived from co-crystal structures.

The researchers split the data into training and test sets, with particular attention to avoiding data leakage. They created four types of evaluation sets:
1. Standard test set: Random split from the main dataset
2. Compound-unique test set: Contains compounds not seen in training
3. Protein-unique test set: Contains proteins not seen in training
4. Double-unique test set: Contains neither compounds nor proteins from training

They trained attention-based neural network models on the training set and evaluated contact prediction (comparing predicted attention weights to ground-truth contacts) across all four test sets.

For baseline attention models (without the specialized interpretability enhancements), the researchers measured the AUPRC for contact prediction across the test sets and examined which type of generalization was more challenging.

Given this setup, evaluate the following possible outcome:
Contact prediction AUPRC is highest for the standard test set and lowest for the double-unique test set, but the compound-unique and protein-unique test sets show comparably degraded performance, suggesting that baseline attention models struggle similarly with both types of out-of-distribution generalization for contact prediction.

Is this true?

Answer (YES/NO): NO